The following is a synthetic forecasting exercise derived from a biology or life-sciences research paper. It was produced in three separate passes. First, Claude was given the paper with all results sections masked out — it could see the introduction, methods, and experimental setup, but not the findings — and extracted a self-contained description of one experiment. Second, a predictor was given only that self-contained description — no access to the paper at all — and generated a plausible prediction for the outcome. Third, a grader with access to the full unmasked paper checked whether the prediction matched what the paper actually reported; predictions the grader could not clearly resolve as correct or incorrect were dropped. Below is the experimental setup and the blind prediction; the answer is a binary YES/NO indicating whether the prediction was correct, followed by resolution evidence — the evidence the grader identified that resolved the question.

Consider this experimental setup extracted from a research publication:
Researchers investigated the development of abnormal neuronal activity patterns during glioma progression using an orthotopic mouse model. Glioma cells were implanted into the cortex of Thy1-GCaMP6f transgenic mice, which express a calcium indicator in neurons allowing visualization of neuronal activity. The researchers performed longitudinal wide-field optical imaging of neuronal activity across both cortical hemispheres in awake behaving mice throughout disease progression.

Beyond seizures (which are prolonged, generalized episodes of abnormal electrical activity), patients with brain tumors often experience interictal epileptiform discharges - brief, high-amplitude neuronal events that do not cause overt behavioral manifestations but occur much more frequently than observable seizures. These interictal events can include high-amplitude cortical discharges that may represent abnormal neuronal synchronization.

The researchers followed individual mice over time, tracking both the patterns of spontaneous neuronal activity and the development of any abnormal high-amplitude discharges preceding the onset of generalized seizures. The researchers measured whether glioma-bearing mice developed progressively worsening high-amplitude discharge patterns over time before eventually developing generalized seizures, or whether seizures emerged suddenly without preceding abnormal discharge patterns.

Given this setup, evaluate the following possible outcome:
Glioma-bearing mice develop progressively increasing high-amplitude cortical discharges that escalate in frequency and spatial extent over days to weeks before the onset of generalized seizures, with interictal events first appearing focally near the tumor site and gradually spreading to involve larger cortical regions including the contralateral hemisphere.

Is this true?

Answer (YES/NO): NO